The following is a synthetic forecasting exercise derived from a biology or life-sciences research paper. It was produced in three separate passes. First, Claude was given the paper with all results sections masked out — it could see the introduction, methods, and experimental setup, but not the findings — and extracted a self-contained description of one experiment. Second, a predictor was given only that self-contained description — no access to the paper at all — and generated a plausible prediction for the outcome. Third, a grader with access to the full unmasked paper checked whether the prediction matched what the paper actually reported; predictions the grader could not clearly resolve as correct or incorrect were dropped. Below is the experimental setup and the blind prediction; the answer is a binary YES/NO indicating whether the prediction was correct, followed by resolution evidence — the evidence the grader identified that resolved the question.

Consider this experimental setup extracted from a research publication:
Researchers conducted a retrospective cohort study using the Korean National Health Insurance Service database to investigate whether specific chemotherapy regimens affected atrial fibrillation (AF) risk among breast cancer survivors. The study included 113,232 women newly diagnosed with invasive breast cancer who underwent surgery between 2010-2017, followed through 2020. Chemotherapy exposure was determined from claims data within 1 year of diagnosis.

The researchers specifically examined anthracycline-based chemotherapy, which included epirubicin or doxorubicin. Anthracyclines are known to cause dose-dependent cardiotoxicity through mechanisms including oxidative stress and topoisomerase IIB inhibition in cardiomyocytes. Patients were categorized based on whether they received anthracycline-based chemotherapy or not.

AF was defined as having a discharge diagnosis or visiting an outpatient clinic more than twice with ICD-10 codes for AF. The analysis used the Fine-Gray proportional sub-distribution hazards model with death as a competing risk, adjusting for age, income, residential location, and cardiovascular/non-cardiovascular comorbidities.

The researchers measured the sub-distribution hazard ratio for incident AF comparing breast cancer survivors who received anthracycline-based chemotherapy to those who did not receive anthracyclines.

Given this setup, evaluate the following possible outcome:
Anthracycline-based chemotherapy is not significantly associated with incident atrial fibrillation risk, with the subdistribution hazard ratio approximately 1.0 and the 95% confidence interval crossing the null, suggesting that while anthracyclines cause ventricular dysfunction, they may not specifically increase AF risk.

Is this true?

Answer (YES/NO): NO